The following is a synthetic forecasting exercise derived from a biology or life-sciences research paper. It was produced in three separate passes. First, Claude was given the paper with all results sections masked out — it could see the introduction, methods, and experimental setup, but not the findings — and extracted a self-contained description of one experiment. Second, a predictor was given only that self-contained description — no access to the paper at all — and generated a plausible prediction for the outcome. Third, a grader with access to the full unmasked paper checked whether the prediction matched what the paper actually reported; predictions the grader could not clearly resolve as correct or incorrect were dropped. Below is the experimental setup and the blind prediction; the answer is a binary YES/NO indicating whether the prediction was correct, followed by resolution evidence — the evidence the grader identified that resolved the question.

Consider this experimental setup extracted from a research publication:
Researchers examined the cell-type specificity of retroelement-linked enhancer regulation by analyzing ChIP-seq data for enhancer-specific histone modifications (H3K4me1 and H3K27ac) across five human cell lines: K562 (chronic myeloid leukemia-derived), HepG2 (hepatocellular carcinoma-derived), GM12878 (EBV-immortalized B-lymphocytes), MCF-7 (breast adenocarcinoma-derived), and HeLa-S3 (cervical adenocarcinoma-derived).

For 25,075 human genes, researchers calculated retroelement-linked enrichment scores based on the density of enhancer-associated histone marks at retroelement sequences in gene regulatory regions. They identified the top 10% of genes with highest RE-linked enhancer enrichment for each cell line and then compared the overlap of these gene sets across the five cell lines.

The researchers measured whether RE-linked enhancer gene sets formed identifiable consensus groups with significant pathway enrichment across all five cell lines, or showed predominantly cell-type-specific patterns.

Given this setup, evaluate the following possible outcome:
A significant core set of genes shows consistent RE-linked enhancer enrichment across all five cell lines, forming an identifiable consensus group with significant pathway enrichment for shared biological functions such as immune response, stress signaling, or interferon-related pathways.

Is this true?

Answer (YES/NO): NO